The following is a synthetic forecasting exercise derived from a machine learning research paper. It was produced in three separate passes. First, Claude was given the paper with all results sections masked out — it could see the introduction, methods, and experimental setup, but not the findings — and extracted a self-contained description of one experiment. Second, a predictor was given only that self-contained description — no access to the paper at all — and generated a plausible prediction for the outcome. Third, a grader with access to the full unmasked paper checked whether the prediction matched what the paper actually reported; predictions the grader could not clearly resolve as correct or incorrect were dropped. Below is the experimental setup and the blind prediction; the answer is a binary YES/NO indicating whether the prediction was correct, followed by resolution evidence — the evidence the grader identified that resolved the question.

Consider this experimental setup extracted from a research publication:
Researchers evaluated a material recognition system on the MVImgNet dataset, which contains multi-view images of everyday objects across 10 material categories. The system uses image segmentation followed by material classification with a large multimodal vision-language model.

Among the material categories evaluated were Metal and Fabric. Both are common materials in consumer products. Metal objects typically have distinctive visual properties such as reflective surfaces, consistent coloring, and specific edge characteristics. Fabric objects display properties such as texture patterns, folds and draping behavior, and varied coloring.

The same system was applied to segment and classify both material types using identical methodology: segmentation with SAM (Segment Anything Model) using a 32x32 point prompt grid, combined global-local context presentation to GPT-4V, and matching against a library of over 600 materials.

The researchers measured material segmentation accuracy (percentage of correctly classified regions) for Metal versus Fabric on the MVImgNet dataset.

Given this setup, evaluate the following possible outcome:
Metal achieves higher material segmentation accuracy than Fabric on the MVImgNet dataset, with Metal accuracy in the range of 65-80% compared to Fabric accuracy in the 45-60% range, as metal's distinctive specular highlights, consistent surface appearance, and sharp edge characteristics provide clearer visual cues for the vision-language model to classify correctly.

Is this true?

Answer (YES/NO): NO